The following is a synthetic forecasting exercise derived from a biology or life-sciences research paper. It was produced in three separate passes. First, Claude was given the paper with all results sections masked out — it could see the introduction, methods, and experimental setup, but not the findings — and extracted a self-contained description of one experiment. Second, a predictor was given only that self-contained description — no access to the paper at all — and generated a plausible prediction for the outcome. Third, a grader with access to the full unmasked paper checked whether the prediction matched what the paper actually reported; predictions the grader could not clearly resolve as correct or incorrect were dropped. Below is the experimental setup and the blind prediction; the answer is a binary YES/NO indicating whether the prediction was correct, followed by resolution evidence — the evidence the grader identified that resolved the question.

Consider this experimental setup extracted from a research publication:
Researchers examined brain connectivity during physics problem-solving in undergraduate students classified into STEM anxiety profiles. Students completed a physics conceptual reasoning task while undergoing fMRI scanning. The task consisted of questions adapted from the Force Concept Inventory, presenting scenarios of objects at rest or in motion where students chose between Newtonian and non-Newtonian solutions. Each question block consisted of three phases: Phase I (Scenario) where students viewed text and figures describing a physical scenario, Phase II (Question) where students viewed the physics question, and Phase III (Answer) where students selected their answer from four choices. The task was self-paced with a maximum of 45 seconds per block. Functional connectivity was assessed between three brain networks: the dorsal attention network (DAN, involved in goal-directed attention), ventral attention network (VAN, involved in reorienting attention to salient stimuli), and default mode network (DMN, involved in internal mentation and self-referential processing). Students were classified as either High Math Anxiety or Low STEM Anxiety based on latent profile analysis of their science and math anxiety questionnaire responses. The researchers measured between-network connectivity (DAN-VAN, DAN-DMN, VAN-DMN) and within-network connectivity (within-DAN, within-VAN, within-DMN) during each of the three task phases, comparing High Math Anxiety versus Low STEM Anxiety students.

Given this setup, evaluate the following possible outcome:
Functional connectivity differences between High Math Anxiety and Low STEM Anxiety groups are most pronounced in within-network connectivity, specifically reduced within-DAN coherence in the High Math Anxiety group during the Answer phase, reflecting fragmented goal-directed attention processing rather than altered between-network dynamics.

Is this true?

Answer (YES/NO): NO